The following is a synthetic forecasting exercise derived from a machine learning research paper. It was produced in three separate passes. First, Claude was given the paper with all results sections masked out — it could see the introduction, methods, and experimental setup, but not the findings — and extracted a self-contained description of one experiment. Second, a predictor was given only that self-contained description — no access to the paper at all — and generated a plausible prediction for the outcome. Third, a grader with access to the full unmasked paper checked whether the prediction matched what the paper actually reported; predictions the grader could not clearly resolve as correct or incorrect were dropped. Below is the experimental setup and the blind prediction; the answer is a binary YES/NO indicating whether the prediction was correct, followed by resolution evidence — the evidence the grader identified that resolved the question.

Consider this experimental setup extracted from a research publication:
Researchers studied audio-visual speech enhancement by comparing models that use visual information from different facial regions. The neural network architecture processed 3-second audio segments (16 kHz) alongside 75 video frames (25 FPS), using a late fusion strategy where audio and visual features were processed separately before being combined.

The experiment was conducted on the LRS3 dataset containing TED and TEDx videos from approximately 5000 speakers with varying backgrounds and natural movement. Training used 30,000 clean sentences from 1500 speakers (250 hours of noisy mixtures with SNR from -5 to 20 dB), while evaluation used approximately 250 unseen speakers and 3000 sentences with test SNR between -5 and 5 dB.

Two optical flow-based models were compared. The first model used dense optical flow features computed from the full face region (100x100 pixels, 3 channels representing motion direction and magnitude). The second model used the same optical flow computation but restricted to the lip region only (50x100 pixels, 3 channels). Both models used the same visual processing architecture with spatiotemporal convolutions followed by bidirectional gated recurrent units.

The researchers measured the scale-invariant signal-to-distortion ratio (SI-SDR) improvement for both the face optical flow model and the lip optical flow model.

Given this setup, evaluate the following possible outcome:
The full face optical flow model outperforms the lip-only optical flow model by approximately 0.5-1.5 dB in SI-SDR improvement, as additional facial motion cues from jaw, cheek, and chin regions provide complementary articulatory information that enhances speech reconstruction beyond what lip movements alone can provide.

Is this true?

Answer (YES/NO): NO